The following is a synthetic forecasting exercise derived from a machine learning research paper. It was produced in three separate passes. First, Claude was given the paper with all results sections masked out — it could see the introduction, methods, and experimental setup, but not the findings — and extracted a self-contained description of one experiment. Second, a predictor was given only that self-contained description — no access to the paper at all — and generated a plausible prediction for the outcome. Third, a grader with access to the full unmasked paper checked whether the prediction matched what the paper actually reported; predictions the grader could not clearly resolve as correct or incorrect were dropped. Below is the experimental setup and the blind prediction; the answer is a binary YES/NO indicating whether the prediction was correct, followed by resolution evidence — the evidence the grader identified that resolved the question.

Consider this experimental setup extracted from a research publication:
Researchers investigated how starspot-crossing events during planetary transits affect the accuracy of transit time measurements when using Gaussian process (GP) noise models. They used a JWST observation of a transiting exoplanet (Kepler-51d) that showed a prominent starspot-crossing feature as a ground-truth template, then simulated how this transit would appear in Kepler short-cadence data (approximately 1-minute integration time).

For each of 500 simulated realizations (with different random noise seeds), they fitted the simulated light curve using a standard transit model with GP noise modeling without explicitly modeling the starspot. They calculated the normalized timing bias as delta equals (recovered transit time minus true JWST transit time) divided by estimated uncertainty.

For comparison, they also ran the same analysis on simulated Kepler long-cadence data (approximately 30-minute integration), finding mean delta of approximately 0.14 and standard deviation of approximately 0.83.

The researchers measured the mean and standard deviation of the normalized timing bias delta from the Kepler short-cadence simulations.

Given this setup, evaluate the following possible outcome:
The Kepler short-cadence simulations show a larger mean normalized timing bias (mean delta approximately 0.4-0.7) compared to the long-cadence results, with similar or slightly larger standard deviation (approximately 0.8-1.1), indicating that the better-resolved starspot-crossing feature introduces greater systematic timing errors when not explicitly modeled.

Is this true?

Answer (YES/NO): NO